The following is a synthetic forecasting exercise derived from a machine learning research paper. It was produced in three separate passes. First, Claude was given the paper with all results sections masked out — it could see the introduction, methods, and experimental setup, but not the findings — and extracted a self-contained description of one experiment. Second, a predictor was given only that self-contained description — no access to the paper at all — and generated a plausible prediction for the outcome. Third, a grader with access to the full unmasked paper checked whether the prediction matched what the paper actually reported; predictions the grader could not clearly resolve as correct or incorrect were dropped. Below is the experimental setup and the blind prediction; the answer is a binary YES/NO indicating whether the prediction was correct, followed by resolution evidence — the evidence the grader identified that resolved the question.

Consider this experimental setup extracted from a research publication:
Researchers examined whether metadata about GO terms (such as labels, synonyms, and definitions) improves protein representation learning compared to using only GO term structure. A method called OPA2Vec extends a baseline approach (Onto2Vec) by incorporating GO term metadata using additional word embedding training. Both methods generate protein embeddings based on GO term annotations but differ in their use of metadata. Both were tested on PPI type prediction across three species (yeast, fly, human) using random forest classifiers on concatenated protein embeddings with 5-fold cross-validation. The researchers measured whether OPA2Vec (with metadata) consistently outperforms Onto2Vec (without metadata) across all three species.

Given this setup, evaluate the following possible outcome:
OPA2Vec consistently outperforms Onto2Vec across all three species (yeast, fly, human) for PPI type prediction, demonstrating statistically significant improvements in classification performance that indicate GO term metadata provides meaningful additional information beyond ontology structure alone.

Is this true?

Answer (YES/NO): NO